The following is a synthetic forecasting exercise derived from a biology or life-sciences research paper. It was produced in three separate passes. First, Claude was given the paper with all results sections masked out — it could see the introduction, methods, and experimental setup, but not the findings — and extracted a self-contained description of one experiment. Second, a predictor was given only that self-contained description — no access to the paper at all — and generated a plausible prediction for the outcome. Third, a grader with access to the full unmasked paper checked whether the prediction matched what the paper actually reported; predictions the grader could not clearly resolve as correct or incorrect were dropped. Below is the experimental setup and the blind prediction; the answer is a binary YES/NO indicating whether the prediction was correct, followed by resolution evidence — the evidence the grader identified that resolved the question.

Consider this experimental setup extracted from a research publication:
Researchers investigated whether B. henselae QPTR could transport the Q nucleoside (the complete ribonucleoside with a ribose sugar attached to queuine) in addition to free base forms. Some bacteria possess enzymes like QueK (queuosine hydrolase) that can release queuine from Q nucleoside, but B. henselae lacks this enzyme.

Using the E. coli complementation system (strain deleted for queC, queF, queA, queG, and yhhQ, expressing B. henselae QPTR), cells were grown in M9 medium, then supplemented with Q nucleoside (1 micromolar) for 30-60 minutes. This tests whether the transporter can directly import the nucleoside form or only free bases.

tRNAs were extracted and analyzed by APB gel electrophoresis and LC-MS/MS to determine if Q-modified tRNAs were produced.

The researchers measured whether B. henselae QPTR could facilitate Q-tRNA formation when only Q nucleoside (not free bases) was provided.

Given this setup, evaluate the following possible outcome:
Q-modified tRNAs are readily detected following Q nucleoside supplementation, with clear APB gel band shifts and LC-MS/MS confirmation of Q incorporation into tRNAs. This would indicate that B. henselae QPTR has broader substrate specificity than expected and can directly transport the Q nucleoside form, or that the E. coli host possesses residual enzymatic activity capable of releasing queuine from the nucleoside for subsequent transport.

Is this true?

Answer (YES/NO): NO